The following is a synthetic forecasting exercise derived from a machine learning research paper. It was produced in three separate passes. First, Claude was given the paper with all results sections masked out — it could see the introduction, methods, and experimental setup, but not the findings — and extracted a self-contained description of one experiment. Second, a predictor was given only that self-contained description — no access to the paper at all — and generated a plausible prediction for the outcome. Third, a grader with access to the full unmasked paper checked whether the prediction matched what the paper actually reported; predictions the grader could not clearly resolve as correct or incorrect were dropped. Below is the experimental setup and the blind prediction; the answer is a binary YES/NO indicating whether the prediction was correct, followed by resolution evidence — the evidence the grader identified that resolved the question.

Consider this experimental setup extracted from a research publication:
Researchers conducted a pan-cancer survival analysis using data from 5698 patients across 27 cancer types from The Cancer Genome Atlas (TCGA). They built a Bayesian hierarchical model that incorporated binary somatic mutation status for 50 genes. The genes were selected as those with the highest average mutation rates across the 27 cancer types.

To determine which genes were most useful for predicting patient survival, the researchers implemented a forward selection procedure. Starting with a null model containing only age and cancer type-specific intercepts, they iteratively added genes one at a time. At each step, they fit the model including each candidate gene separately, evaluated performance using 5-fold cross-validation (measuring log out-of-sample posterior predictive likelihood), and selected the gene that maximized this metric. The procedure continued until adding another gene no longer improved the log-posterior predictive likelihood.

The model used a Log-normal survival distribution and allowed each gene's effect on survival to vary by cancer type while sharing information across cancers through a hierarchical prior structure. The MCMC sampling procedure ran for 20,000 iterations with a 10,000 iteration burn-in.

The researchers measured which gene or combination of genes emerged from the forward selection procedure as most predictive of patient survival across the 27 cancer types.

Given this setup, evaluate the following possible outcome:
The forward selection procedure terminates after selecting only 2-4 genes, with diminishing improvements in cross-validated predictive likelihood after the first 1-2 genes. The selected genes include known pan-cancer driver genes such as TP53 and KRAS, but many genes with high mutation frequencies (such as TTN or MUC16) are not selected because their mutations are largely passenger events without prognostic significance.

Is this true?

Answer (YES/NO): NO